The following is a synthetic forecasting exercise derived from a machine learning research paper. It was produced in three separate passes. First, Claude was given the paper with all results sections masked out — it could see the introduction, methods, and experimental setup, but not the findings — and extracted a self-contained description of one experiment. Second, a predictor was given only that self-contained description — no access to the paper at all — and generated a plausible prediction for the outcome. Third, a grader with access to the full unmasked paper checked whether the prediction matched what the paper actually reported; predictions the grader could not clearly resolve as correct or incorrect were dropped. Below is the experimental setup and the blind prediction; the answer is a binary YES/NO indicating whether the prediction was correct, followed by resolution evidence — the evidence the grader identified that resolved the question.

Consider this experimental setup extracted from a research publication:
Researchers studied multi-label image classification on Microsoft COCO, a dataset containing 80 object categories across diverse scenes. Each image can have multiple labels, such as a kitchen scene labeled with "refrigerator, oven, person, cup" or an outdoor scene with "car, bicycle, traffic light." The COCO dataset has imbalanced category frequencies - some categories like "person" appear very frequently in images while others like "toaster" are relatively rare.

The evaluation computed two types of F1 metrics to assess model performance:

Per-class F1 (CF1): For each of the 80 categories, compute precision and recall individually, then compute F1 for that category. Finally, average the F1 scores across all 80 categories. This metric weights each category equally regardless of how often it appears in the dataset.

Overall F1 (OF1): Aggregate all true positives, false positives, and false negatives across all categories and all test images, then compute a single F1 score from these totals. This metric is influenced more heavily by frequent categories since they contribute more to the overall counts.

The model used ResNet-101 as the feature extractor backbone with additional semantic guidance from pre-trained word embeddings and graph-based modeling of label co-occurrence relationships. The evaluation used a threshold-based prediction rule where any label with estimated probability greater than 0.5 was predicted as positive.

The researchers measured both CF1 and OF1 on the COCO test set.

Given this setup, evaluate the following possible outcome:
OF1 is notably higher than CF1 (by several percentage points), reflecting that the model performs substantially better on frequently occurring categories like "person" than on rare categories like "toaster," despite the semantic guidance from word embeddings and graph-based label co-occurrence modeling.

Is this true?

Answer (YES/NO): NO